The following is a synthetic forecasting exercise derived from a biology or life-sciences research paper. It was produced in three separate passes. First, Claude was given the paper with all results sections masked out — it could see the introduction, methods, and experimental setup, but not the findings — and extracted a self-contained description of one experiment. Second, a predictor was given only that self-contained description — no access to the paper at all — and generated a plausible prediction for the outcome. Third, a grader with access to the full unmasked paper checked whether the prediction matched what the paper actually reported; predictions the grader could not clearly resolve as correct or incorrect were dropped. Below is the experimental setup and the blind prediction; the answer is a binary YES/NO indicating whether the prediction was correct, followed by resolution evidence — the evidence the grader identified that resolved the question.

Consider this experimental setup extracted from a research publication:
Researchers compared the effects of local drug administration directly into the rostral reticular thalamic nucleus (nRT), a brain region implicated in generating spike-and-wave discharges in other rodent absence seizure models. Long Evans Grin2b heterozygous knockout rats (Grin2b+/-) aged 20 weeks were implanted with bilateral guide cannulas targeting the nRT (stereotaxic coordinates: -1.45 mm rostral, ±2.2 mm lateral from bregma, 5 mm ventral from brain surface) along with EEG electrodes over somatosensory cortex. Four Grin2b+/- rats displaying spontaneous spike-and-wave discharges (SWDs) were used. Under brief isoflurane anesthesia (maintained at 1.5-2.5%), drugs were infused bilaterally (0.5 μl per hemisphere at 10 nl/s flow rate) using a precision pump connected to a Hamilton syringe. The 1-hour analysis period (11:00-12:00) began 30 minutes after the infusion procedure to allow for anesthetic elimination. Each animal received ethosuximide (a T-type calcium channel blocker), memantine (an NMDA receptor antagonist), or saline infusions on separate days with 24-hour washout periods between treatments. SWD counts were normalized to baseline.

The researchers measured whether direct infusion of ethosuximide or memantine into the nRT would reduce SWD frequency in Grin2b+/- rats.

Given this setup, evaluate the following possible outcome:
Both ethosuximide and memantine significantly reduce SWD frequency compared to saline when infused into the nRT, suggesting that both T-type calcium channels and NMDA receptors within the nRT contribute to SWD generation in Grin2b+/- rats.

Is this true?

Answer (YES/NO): YES